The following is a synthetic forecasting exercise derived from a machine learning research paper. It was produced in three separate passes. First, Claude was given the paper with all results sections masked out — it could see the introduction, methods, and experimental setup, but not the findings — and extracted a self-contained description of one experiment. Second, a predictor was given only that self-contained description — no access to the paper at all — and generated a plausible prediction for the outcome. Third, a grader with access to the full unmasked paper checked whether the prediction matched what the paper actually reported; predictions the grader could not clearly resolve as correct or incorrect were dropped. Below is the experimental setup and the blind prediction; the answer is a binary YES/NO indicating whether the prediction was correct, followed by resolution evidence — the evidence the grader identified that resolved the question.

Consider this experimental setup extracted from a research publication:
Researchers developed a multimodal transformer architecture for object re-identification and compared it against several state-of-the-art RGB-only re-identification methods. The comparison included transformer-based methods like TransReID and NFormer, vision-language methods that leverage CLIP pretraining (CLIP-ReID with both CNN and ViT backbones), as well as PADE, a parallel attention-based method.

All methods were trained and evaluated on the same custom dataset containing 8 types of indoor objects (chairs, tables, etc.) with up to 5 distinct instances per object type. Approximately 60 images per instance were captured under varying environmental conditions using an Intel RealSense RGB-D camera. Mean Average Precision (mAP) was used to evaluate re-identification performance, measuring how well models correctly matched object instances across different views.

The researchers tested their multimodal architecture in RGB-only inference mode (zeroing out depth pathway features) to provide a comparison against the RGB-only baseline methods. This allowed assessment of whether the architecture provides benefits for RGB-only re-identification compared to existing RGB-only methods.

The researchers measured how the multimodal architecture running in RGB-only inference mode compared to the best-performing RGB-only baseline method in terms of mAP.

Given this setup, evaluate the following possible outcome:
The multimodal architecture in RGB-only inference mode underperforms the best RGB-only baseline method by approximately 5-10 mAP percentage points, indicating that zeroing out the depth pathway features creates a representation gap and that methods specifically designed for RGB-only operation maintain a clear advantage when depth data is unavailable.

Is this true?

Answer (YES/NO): NO